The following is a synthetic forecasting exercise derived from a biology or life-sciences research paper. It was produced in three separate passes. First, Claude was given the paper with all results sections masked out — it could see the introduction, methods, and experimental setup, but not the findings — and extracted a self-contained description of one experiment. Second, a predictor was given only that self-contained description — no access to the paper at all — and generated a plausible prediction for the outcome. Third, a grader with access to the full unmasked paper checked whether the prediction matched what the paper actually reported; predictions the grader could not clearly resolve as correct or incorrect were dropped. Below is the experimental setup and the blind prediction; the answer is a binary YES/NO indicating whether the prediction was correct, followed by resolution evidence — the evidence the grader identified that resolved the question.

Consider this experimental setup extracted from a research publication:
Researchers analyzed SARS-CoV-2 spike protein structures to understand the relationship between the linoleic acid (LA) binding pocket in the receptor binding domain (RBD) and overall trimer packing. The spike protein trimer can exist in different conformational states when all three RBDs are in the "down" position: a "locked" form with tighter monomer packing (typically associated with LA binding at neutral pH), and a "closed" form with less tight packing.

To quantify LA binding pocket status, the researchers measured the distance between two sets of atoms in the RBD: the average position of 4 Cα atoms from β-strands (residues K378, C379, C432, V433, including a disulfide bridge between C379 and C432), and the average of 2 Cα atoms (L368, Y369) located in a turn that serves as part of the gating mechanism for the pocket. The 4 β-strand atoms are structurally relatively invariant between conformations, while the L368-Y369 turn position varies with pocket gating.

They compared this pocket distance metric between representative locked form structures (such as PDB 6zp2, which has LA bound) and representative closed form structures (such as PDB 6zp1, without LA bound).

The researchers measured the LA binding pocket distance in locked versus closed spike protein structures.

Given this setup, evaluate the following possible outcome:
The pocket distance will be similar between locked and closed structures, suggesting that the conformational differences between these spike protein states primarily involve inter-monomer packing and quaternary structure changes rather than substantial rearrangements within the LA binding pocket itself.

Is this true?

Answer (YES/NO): NO